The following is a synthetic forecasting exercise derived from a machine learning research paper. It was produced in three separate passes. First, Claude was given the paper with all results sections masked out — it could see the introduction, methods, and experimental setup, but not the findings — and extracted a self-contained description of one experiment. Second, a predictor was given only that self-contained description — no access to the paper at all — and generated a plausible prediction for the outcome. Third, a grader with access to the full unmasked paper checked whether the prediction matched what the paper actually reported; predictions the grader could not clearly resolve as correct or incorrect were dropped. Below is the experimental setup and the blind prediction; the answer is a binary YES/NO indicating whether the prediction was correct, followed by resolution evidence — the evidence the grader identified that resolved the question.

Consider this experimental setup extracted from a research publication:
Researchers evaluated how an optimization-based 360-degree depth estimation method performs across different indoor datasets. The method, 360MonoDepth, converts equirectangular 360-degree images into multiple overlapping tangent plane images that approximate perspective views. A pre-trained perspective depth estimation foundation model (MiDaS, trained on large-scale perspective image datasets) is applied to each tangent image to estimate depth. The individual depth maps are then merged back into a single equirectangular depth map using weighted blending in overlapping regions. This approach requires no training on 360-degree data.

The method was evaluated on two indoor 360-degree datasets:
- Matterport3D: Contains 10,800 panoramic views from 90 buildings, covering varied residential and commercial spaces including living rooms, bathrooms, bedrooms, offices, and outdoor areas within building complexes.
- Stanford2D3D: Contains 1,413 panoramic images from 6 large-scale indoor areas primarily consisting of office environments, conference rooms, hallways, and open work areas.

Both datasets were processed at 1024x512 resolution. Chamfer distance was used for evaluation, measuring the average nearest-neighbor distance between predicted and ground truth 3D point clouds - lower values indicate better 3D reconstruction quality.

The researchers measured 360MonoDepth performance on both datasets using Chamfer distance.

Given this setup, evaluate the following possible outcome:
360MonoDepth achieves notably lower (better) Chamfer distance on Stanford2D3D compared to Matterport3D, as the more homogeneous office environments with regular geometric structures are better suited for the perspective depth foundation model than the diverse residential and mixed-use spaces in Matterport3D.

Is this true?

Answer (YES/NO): YES